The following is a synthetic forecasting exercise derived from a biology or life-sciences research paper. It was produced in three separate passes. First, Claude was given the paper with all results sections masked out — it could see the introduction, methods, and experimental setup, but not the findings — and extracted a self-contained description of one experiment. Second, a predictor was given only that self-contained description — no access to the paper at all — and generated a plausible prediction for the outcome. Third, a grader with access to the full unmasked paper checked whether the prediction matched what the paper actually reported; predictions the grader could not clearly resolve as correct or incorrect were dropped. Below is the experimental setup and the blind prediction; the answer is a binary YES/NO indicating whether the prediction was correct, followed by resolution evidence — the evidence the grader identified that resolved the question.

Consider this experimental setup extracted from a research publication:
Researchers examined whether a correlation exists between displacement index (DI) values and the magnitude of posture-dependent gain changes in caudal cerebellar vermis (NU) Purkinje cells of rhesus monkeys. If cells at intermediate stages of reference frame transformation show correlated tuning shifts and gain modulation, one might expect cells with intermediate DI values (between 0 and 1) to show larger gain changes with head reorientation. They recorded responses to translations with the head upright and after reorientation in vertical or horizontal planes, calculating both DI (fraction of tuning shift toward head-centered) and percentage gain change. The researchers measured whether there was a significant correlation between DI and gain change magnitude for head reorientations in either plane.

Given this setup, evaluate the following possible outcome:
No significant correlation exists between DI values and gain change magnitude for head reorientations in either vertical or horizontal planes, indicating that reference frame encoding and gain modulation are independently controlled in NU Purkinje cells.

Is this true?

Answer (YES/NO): YES